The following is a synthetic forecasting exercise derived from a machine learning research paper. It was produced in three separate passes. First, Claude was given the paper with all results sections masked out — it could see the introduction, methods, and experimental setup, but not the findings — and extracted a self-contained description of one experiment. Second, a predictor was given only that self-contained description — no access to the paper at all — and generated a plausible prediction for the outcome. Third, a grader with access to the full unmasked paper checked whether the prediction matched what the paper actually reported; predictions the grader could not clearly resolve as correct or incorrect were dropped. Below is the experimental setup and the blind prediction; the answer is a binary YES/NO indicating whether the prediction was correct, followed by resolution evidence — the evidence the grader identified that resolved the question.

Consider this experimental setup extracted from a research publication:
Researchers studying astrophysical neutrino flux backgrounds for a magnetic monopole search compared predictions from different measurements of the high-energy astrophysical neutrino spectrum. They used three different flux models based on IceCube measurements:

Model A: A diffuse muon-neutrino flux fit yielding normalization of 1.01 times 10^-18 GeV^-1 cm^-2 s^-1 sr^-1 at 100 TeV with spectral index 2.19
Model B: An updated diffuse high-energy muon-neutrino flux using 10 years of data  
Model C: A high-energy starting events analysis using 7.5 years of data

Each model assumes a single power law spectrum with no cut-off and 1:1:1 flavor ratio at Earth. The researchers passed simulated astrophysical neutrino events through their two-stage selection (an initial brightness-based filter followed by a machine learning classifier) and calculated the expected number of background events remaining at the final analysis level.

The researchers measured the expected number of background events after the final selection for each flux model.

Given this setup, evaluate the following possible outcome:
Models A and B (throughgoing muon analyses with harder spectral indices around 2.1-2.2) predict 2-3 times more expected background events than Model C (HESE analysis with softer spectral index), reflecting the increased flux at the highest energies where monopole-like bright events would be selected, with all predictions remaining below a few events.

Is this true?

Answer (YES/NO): NO